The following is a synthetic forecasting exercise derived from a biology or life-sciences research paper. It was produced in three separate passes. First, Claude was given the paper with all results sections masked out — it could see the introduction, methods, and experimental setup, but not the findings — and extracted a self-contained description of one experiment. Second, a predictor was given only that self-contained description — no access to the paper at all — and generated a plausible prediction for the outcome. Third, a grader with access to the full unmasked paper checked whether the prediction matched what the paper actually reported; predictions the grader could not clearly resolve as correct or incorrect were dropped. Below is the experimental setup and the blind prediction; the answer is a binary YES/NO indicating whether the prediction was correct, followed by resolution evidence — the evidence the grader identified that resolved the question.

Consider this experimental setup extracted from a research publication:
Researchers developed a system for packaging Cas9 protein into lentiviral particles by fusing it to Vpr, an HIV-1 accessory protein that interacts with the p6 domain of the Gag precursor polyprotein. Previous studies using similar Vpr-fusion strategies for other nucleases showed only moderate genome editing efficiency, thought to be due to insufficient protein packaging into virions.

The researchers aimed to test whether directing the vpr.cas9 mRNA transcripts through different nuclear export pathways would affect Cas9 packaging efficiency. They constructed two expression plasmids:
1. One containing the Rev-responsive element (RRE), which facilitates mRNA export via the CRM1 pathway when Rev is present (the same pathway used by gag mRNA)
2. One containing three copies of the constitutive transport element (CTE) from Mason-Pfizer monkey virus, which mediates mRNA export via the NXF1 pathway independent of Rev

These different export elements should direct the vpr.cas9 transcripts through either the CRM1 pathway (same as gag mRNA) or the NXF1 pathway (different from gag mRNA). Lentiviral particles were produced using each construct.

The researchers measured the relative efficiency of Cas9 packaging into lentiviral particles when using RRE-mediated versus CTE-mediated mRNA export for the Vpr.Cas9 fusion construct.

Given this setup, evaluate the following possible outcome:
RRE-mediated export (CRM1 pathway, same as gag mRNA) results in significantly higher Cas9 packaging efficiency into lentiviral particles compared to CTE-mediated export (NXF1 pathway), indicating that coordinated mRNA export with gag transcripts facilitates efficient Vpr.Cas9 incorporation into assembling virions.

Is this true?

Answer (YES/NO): YES